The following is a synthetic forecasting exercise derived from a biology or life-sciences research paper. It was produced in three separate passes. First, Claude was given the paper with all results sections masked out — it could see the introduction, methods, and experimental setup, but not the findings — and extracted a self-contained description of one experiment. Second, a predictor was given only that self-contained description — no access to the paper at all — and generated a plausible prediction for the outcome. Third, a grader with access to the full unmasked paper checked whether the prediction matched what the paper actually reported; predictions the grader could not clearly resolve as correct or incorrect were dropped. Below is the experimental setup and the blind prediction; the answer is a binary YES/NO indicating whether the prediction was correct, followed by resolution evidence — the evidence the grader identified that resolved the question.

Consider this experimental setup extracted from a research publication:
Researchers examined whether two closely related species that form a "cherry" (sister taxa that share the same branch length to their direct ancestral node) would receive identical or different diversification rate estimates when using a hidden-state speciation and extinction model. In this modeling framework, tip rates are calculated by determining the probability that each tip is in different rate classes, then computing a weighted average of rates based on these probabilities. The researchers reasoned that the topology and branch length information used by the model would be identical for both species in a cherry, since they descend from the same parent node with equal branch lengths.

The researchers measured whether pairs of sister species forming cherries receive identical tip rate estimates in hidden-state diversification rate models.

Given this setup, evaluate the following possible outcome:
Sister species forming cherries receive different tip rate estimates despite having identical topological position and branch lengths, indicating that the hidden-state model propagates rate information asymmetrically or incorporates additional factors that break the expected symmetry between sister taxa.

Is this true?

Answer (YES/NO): NO